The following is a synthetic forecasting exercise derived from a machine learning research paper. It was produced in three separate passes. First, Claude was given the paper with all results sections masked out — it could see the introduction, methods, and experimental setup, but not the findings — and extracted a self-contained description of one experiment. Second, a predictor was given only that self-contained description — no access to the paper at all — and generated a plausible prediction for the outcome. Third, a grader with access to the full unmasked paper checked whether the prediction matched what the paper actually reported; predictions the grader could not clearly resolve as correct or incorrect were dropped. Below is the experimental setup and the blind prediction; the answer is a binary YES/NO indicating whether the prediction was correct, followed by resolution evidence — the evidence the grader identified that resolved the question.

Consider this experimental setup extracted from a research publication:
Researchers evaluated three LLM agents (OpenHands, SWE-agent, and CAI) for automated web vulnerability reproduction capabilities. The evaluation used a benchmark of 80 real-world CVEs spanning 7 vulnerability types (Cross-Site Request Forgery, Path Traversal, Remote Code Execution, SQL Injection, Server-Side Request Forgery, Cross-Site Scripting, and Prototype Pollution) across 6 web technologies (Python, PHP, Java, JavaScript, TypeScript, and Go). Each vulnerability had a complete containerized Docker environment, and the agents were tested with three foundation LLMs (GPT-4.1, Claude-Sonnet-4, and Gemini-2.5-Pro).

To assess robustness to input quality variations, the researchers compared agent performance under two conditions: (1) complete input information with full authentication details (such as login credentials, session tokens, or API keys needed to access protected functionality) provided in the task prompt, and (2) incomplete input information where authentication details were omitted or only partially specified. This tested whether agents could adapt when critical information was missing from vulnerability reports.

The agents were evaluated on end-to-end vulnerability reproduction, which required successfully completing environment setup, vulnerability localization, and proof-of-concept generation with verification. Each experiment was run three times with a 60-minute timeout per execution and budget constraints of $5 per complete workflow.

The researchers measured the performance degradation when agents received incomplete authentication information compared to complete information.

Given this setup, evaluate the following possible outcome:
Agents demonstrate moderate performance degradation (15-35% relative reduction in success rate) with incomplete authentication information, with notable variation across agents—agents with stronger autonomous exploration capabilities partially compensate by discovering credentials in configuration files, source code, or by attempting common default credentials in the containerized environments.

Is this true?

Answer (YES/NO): NO